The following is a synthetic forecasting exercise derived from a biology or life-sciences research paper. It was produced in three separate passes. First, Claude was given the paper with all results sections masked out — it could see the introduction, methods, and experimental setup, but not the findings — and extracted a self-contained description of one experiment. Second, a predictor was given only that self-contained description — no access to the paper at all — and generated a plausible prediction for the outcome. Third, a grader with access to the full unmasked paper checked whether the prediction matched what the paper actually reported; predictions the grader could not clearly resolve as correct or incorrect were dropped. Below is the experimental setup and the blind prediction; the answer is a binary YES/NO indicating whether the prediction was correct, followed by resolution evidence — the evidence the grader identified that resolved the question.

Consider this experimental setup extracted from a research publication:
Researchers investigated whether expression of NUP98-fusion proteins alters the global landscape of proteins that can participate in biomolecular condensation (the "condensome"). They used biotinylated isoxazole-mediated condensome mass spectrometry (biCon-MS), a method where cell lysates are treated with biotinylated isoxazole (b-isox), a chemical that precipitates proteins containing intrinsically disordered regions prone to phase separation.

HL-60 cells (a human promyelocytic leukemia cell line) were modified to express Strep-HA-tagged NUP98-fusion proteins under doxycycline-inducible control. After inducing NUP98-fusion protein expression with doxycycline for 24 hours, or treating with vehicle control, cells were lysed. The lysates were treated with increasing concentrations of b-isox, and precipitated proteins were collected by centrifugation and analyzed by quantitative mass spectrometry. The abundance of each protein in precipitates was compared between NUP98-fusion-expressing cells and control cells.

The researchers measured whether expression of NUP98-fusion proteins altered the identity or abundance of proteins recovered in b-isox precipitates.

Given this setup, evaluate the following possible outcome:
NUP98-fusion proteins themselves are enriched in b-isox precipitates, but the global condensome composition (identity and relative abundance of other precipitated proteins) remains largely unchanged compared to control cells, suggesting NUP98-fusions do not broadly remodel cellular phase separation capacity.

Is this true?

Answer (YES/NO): NO